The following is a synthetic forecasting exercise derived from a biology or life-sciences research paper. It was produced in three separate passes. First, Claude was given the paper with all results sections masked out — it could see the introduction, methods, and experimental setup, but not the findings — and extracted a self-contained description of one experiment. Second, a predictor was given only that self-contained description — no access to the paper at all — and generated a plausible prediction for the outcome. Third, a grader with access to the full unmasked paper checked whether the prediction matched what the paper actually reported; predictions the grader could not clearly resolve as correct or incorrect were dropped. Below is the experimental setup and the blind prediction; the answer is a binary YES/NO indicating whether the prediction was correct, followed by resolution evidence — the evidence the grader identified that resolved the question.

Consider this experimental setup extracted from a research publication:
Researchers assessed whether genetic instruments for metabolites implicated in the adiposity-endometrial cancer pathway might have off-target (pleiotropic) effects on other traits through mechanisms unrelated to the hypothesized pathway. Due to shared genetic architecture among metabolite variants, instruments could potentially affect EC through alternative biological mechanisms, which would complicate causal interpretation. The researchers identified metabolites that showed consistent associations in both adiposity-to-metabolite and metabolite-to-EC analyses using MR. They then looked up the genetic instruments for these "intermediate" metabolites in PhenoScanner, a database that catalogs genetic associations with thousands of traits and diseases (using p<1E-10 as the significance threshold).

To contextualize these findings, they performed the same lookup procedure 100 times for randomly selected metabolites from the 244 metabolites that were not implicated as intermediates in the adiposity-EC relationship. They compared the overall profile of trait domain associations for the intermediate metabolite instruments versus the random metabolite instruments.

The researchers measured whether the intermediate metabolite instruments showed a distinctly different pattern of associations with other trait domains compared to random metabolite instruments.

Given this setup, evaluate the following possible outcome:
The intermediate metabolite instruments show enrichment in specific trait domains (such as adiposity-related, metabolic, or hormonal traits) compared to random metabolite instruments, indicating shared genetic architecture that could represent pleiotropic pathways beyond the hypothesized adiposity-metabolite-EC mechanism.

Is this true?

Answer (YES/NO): YES